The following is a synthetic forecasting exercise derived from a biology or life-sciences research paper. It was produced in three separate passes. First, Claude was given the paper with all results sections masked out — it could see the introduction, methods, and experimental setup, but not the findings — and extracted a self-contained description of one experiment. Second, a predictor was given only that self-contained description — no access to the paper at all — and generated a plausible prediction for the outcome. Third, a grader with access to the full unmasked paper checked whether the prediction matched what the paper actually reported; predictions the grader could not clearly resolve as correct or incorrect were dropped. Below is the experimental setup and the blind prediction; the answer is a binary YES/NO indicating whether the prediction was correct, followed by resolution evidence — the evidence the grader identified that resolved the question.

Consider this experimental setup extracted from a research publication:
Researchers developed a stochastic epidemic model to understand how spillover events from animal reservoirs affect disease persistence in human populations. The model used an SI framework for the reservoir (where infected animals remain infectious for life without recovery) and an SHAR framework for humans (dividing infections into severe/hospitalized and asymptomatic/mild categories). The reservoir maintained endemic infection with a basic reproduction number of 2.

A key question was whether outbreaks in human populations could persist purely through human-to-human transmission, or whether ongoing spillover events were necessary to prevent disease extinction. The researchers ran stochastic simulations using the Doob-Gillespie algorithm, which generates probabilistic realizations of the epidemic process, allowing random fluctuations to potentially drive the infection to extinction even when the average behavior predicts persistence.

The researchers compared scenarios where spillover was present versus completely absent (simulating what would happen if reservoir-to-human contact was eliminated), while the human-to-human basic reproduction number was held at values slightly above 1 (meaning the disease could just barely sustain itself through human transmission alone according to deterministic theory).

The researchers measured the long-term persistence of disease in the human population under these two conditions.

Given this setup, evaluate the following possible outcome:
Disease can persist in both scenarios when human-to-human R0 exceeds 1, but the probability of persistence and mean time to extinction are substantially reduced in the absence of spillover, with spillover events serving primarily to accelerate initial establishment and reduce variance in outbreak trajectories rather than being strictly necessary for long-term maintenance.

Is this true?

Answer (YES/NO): NO